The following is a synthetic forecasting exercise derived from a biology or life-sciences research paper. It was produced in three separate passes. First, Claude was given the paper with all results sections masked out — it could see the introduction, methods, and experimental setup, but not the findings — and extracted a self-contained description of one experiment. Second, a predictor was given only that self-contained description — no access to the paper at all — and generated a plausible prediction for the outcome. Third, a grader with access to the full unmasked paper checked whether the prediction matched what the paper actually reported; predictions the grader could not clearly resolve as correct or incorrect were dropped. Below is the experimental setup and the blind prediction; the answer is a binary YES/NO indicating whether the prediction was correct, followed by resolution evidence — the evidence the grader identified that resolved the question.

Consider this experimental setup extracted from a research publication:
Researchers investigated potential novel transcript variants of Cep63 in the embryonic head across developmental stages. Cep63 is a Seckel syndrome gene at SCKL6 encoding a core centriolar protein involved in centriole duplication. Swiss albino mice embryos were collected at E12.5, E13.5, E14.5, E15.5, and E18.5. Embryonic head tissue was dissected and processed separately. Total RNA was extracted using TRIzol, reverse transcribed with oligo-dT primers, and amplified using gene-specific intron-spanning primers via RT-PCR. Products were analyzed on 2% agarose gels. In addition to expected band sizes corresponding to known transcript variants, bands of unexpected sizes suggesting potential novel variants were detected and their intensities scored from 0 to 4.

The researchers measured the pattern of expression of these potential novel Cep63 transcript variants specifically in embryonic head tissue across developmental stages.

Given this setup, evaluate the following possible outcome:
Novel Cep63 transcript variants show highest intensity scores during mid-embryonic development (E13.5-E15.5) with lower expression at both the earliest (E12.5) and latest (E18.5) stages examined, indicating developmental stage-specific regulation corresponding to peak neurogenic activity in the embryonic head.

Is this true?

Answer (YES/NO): NO